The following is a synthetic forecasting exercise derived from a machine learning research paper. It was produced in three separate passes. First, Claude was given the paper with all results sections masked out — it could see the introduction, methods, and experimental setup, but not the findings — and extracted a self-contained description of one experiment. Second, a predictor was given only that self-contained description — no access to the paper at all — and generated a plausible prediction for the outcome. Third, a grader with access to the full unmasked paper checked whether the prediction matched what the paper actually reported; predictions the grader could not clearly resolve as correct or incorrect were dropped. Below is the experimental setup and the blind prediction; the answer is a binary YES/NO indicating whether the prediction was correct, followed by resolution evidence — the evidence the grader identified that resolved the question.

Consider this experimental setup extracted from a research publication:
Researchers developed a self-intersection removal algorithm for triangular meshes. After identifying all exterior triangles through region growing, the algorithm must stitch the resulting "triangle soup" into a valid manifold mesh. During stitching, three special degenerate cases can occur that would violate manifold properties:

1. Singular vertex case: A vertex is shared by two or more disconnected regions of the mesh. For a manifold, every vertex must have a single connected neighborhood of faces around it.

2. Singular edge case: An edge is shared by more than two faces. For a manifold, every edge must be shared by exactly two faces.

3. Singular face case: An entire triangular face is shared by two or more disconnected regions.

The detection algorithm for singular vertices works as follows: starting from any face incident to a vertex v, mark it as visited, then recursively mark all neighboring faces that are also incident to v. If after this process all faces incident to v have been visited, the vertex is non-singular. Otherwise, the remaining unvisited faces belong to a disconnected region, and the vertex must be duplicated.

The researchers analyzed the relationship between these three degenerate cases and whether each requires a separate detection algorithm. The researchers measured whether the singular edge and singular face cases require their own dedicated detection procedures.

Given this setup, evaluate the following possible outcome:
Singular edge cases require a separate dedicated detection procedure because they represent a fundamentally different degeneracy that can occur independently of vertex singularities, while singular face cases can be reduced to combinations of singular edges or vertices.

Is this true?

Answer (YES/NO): NO